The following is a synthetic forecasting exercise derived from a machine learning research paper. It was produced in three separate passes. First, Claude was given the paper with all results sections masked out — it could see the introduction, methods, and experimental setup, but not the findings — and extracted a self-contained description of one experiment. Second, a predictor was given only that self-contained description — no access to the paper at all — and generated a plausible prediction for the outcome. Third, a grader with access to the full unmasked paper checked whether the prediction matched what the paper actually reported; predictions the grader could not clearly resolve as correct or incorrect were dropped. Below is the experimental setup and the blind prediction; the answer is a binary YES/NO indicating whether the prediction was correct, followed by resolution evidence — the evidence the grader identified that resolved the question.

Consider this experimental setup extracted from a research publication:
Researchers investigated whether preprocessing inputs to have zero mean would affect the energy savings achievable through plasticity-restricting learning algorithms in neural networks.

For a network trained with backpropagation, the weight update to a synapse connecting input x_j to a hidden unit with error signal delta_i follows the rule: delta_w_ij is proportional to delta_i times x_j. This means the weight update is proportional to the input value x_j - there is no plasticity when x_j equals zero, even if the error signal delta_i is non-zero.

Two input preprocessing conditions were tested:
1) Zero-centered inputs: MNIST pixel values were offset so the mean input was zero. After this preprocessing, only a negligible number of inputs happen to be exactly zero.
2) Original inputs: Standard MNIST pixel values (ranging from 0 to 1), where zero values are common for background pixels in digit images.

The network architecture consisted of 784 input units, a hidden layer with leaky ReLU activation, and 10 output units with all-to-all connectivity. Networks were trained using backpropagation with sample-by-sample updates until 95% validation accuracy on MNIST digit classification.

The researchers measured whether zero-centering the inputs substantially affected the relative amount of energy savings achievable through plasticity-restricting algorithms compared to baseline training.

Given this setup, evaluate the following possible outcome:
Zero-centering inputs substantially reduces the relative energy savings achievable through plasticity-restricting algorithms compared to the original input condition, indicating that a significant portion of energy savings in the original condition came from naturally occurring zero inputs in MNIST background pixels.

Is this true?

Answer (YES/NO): NO